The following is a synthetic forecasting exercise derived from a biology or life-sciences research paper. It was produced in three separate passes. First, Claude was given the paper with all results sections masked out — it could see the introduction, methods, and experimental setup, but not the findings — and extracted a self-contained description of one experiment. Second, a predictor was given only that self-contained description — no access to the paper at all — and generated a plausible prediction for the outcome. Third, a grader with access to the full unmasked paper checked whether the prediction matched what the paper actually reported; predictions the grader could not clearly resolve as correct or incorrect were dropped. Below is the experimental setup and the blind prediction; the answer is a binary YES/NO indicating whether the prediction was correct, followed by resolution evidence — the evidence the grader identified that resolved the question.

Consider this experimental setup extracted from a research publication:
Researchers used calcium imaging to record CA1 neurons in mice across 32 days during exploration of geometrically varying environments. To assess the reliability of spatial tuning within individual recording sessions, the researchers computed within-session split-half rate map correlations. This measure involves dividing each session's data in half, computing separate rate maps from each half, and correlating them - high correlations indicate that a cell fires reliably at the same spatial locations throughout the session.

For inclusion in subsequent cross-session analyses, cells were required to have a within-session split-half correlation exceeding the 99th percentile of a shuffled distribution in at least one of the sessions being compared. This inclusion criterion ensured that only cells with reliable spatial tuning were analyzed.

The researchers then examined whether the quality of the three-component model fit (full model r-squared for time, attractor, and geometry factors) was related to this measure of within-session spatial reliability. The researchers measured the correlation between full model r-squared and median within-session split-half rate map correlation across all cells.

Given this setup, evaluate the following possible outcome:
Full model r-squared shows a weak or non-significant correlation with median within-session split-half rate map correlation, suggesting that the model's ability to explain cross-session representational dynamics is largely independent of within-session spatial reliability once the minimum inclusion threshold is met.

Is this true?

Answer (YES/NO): NO